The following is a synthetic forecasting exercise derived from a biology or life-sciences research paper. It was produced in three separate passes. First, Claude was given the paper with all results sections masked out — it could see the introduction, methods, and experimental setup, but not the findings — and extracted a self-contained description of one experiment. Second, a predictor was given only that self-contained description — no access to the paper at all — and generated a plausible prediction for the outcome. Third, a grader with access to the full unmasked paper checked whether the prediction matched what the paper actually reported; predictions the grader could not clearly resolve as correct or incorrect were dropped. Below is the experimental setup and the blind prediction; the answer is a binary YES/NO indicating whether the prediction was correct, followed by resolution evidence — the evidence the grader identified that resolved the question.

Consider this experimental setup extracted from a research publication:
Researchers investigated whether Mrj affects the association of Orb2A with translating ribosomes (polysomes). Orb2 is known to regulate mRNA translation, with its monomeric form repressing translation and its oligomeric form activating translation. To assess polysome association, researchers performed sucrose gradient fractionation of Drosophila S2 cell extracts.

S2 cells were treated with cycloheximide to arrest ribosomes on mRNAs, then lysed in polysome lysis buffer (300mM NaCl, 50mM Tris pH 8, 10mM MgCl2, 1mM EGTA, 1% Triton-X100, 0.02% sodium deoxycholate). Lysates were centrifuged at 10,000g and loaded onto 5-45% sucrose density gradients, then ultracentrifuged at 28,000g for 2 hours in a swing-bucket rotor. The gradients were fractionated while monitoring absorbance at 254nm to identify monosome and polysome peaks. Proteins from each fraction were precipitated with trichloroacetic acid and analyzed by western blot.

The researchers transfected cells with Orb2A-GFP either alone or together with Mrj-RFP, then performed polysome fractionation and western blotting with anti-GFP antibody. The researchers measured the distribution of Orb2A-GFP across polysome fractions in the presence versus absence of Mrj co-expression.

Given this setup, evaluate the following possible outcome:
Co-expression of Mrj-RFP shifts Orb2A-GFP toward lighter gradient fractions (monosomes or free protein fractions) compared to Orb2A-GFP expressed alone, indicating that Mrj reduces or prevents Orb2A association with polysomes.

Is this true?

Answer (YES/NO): NO